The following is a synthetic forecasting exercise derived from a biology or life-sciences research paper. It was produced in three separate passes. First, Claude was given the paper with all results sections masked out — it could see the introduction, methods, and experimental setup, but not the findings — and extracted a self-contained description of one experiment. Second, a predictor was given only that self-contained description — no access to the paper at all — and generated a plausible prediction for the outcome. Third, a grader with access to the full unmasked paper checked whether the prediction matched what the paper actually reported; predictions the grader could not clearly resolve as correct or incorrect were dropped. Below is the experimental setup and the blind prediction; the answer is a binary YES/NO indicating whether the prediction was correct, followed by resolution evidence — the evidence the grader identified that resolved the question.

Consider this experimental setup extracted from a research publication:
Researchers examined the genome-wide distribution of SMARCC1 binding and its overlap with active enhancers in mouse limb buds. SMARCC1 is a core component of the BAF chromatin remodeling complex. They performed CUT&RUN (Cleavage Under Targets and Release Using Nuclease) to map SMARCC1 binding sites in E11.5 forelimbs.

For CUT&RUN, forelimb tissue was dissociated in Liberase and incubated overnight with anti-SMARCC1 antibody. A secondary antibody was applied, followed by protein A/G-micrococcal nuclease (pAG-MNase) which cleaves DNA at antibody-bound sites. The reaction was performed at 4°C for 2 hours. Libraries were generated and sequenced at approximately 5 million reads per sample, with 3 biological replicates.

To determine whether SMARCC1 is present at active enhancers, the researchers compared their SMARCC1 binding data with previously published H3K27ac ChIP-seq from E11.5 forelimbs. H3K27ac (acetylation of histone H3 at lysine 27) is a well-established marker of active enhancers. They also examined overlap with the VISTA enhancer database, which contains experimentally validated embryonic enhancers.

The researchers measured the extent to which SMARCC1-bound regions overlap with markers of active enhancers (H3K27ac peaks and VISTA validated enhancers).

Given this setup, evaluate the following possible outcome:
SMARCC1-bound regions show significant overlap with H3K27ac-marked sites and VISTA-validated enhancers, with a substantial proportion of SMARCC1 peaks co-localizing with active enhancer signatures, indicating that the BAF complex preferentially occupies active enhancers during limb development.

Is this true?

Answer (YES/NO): YES